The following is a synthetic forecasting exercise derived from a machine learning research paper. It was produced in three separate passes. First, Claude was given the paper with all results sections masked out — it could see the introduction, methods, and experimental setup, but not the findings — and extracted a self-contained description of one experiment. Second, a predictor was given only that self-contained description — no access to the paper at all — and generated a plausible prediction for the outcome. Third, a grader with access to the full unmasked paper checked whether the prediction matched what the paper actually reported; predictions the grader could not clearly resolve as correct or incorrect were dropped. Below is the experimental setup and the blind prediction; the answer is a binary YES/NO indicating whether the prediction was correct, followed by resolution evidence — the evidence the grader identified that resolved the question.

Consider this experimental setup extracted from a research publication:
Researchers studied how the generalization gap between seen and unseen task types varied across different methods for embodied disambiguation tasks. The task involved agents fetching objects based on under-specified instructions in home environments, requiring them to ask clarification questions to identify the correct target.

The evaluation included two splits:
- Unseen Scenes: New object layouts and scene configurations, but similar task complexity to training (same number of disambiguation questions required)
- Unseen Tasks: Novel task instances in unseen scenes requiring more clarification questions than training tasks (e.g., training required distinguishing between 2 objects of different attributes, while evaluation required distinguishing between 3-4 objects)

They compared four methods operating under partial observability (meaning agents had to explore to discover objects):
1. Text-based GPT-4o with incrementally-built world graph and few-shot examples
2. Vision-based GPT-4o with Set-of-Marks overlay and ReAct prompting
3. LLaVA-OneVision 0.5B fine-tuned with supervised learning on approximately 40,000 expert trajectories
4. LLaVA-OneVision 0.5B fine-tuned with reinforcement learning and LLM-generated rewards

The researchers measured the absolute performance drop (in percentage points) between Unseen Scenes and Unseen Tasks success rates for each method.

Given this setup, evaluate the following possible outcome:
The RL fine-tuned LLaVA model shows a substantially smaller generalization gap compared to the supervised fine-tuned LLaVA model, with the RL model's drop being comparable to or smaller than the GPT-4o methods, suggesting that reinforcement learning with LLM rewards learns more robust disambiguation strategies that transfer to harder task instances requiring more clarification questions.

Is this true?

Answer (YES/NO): NO